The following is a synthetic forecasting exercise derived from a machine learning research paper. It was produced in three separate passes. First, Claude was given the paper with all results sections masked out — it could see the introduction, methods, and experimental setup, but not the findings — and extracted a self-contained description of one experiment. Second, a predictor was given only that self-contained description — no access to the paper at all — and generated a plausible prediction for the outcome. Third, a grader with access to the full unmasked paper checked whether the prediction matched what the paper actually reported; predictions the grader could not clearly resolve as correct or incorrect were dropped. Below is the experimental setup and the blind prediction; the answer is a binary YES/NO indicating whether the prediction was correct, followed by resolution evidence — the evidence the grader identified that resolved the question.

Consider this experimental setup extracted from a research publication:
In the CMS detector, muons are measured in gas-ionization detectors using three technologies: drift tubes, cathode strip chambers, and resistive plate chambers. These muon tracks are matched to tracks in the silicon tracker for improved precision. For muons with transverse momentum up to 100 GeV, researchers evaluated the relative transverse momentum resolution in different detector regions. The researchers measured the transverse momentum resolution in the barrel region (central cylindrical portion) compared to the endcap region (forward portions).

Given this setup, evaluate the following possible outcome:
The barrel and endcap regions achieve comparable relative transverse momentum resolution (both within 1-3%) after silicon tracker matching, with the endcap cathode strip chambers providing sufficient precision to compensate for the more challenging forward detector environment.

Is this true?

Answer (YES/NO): NO